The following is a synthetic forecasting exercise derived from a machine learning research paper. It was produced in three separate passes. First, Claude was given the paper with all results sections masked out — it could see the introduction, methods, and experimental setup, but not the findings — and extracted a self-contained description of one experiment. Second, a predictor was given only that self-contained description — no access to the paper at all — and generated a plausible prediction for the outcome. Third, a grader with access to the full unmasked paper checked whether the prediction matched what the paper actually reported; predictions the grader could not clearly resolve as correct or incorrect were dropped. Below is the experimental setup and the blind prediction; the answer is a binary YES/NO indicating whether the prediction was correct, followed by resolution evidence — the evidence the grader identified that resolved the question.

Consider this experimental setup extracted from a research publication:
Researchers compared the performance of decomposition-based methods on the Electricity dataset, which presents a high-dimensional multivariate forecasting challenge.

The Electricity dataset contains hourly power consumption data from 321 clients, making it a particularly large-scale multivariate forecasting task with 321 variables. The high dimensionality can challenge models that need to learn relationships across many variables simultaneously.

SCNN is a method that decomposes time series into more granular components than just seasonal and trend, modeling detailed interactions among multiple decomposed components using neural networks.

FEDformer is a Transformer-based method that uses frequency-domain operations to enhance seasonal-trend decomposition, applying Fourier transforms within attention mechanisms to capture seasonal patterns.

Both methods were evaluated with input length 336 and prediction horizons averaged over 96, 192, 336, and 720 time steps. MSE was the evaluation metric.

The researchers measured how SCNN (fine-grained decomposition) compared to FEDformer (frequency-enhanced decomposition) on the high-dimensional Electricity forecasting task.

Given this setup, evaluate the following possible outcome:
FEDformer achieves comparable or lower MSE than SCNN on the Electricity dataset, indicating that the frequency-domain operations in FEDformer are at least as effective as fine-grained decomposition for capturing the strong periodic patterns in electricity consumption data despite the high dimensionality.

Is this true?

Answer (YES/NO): NO